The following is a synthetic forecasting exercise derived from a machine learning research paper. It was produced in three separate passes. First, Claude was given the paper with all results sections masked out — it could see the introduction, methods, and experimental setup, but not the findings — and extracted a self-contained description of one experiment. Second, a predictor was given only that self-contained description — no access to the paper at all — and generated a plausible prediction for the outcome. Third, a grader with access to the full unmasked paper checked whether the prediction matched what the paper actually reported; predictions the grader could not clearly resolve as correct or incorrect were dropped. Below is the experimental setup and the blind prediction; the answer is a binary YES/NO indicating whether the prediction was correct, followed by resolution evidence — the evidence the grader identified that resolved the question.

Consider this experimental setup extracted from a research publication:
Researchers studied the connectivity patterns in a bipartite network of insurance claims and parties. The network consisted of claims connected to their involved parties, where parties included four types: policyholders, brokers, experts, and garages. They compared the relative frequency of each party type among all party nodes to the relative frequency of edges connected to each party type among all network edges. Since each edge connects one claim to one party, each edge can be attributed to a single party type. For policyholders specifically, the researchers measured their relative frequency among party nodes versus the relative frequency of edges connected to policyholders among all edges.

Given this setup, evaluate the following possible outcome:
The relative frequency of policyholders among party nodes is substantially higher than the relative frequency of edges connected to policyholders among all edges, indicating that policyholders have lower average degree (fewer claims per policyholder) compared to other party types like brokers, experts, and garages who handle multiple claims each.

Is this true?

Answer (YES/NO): YES